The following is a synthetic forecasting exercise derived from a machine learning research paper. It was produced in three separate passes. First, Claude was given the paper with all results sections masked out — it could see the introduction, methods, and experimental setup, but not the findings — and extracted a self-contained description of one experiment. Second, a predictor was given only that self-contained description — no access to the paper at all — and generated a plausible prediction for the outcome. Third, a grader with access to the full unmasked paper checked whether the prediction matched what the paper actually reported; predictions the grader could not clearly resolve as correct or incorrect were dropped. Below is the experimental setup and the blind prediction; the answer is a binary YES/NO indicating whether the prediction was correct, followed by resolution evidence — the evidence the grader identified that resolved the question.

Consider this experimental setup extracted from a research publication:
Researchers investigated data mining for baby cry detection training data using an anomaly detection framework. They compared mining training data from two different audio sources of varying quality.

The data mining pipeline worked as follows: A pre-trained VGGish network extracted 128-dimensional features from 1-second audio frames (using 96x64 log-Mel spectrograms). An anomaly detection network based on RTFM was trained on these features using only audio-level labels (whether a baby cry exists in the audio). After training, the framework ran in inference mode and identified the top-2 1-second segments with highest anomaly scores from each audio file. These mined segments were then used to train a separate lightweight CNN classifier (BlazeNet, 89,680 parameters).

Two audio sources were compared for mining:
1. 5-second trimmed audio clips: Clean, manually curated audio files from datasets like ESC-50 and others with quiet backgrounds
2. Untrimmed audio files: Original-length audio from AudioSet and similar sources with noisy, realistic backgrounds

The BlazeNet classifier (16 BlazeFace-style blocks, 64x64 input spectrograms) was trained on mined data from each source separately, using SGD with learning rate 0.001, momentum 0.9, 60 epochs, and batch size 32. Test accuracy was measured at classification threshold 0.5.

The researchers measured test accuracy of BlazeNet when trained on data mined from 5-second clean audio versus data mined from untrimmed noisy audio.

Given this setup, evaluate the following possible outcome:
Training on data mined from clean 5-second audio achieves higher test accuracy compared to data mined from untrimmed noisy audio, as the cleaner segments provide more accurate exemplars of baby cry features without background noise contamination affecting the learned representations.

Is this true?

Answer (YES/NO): YES